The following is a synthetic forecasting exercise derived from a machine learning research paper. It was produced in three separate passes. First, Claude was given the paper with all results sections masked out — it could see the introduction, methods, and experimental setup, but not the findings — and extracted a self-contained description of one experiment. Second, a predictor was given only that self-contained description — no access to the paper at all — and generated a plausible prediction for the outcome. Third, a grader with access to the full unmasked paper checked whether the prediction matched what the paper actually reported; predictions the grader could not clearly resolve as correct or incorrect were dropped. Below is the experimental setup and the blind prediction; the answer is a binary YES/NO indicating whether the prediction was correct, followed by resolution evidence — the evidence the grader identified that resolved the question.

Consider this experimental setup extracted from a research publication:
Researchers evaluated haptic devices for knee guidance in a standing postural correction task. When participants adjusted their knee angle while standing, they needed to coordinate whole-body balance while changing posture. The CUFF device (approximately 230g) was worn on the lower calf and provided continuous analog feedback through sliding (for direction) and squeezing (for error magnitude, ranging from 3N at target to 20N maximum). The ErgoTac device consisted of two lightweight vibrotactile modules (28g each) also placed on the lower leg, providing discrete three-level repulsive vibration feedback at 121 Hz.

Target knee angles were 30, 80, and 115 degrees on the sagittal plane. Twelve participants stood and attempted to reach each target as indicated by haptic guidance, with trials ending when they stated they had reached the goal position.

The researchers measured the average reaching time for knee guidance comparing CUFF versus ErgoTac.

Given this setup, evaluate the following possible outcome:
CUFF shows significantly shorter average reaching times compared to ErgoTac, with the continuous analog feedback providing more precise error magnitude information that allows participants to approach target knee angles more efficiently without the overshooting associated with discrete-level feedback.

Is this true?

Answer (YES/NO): YES